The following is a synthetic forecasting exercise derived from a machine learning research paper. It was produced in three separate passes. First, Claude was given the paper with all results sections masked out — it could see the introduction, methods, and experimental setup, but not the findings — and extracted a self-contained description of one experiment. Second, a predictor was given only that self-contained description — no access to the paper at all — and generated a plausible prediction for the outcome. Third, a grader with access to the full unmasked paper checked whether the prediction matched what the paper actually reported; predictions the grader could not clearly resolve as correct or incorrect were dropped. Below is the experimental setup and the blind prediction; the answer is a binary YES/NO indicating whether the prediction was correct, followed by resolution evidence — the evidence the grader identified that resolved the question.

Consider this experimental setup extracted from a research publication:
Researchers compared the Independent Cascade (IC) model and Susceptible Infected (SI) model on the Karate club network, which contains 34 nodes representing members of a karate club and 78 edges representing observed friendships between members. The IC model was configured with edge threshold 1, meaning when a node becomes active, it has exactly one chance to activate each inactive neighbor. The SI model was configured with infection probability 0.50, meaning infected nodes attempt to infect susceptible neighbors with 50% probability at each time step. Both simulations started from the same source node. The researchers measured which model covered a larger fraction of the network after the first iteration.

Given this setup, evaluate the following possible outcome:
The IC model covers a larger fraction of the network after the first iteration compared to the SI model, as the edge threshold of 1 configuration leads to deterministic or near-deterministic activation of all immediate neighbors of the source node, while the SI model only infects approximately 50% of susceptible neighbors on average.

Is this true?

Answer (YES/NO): YES